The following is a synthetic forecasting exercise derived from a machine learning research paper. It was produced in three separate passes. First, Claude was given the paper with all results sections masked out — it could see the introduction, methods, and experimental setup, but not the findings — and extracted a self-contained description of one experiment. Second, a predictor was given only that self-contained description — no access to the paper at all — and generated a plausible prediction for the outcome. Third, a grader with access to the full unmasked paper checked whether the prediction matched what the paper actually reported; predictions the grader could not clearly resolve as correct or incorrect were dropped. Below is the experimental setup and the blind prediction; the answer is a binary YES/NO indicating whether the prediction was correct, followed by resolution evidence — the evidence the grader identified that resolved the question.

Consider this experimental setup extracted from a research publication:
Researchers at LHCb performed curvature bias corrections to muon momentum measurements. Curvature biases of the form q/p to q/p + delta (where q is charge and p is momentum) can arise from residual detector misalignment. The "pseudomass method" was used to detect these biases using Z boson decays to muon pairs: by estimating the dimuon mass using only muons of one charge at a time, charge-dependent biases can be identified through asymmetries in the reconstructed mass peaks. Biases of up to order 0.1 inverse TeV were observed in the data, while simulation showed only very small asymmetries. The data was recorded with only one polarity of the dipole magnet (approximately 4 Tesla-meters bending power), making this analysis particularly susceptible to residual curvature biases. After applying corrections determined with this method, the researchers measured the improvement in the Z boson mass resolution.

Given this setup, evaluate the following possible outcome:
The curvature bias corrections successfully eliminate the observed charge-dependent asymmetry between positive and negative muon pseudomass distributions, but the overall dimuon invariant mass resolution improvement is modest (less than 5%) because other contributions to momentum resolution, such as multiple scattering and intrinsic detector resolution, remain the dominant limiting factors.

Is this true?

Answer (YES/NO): NO